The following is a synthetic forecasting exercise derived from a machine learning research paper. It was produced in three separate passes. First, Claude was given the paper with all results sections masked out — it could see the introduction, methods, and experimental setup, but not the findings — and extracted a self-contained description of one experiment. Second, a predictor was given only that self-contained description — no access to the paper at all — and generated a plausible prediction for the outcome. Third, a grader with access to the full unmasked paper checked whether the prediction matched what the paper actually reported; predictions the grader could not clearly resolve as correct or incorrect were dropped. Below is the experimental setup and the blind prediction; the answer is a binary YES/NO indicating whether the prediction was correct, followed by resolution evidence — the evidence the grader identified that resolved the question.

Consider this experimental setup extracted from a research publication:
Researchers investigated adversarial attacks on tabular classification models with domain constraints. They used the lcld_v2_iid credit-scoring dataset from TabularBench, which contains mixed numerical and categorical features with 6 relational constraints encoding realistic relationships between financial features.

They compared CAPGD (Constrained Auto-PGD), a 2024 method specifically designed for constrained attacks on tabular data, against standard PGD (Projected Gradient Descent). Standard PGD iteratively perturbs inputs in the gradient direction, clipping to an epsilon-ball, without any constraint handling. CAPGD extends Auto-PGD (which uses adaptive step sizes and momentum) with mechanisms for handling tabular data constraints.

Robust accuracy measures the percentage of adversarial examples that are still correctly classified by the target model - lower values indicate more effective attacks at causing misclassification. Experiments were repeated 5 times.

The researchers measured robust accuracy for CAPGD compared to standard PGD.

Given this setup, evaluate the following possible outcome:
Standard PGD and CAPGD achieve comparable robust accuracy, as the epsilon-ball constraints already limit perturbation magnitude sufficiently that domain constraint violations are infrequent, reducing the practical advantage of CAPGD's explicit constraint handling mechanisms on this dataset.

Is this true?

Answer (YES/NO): NO